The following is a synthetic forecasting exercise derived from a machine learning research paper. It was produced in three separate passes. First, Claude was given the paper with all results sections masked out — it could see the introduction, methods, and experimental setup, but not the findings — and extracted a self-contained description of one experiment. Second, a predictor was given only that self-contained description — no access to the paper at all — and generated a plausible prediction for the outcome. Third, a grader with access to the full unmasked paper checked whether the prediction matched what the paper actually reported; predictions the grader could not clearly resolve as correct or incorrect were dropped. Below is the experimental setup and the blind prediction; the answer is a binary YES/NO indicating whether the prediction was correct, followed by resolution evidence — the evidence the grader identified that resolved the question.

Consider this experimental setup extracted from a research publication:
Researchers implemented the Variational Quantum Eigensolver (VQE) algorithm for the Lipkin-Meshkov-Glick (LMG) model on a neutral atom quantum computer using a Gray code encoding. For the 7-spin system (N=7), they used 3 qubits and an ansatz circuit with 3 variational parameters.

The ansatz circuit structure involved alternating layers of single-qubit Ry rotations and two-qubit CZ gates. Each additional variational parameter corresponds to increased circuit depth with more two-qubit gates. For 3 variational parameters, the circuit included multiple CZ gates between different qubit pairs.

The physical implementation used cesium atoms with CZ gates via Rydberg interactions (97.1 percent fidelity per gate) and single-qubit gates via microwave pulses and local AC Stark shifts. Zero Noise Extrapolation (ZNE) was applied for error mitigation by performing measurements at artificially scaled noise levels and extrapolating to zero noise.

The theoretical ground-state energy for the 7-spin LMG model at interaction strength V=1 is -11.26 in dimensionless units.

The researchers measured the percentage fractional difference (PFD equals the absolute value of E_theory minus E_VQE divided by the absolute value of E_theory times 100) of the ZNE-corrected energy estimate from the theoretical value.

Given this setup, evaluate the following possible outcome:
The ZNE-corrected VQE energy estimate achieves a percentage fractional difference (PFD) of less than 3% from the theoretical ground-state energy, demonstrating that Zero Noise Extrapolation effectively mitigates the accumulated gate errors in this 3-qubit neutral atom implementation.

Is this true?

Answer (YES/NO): YES